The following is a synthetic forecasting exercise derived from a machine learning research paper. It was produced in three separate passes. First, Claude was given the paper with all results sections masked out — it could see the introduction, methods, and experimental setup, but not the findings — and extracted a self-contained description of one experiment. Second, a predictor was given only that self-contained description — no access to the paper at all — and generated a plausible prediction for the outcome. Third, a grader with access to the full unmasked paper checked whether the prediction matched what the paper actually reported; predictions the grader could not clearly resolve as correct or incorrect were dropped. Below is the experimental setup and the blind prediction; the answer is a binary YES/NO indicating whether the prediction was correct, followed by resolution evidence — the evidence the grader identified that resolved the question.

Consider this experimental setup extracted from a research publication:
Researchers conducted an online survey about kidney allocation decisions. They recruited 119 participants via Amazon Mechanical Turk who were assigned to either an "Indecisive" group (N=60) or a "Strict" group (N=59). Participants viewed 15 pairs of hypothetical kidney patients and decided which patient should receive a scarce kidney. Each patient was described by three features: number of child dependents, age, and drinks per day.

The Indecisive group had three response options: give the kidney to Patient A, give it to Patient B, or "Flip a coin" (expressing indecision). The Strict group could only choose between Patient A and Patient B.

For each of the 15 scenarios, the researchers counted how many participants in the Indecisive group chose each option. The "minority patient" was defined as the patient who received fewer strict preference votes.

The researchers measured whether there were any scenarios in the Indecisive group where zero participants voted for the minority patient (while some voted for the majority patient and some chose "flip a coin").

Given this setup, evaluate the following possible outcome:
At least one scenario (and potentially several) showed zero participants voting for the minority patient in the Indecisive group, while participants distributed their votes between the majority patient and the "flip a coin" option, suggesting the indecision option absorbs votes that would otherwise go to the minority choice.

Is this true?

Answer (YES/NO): YES